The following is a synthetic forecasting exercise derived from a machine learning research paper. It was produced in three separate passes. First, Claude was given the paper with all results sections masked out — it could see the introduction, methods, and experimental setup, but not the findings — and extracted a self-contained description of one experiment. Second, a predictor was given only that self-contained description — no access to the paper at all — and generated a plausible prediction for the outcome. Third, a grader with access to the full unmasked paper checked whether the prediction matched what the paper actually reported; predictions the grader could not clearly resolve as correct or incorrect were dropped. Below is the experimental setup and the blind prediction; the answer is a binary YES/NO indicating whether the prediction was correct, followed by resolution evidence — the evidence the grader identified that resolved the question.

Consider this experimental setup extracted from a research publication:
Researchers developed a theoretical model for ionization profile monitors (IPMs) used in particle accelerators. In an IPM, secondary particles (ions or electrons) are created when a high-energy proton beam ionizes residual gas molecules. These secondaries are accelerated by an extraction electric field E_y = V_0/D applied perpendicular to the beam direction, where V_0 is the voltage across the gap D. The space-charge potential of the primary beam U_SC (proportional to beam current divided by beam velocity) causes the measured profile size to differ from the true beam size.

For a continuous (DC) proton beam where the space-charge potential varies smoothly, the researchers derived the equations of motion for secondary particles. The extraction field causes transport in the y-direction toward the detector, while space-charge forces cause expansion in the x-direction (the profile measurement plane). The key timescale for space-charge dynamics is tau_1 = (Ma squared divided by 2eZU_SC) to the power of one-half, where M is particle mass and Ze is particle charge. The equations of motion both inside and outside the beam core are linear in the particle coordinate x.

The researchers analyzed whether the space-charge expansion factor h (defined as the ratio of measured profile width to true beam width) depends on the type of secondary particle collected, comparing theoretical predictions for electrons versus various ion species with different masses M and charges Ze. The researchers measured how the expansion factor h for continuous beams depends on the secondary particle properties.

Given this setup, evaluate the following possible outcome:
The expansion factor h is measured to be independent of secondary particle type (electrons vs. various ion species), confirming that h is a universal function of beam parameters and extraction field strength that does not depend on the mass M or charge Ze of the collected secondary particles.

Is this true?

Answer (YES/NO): NO